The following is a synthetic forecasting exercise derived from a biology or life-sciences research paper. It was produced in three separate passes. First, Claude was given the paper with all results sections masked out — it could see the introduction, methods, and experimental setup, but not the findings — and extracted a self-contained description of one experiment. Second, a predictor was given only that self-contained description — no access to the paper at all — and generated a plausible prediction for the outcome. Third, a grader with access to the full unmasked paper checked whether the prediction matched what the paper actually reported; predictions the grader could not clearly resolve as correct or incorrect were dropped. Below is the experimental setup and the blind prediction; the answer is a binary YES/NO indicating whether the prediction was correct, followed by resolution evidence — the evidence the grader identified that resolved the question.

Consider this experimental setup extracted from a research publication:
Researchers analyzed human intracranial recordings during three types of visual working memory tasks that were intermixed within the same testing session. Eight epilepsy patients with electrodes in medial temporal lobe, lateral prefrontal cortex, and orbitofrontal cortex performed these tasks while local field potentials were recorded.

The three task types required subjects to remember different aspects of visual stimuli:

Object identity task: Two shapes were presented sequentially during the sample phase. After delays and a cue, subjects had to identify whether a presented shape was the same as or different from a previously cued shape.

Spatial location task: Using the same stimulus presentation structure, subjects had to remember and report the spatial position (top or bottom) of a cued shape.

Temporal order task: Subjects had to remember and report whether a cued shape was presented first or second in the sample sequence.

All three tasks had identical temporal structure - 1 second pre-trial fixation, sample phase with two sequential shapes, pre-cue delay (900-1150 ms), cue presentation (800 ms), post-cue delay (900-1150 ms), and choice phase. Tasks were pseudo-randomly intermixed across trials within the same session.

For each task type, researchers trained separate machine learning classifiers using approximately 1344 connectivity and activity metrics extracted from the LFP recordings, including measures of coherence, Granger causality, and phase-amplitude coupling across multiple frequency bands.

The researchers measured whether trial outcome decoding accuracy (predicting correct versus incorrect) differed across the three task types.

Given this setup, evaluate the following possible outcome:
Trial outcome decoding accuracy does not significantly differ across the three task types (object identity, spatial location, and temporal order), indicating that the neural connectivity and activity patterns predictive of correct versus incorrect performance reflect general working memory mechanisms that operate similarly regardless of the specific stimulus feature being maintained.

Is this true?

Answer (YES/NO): NO